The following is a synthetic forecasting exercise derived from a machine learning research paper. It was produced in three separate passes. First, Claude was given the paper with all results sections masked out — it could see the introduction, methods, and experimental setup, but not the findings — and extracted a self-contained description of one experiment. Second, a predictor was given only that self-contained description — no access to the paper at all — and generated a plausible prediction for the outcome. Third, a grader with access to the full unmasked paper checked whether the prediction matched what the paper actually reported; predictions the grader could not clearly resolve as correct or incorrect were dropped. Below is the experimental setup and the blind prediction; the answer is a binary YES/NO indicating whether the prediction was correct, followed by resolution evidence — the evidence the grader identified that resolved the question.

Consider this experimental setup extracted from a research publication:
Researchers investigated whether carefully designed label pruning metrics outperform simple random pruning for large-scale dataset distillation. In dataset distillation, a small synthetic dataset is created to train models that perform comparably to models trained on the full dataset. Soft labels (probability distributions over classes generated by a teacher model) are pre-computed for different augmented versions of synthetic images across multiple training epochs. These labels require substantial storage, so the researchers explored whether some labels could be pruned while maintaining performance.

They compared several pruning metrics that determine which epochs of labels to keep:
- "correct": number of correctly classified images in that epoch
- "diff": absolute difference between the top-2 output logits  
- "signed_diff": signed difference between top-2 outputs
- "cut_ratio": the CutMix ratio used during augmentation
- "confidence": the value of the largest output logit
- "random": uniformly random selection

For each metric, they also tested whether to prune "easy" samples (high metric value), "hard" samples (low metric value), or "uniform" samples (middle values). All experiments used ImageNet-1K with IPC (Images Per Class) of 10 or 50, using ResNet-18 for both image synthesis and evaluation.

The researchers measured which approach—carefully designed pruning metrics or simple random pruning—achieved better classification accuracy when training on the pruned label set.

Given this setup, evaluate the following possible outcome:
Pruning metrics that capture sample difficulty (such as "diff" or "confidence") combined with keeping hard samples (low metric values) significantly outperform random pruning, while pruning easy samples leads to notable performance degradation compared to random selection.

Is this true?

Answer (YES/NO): NO